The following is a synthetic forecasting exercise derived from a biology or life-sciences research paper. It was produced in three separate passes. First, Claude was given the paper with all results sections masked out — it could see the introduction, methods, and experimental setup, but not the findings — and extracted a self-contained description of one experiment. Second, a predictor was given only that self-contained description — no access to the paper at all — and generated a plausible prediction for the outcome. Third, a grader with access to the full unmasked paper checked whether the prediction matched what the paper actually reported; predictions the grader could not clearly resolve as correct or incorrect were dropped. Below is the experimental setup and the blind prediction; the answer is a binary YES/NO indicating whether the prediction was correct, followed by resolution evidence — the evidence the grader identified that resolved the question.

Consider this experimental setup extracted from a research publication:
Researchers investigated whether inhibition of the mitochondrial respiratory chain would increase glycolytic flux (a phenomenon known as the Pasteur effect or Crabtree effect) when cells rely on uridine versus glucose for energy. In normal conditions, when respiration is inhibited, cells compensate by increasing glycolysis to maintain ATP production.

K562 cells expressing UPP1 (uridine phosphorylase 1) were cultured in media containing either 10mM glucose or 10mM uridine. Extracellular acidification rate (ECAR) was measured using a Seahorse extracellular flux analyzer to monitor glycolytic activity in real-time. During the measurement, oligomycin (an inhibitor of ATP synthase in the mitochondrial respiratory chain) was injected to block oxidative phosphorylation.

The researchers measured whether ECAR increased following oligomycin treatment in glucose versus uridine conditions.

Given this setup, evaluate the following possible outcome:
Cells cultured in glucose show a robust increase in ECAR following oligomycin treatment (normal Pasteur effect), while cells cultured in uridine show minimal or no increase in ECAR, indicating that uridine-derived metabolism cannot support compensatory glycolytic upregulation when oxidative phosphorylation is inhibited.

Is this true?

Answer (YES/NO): YES